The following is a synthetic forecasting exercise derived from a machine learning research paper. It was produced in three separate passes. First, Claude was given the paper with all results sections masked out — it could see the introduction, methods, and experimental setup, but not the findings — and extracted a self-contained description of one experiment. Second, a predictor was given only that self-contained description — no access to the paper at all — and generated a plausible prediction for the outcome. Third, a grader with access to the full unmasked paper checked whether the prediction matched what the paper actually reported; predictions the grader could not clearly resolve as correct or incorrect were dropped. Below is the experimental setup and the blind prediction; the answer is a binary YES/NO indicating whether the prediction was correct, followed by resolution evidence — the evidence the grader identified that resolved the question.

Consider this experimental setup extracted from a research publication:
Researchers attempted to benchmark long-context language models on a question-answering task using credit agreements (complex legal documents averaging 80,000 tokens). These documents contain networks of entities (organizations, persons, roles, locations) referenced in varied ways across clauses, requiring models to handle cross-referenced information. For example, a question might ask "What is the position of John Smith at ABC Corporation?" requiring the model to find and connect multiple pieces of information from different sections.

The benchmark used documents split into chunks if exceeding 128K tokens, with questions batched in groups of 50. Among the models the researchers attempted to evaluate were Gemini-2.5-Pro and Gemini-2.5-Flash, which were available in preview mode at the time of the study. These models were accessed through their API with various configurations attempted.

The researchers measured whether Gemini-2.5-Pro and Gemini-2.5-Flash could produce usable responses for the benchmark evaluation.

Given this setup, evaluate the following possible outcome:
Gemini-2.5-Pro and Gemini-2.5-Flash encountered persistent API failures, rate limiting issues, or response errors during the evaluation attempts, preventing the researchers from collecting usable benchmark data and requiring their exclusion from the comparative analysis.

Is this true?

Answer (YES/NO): NO